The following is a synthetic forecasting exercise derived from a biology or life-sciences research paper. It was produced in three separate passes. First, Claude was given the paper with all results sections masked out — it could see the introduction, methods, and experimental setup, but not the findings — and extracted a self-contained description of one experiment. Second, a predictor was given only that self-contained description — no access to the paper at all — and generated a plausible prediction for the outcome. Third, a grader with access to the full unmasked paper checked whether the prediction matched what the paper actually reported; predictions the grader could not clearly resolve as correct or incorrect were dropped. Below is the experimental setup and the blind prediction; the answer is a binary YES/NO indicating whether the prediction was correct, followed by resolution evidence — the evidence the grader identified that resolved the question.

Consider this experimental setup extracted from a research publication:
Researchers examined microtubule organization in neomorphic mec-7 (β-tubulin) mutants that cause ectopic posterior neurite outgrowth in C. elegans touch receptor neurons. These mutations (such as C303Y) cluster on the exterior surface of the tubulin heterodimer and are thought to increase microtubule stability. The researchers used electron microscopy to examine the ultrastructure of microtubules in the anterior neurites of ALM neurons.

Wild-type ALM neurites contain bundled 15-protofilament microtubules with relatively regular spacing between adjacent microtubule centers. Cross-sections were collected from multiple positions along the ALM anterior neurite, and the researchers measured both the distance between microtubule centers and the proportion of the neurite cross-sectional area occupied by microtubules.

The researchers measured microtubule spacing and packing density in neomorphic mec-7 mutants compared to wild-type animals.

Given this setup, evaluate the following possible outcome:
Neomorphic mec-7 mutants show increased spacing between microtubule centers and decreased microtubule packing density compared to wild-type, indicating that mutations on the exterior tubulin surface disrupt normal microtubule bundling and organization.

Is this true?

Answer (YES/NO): NO